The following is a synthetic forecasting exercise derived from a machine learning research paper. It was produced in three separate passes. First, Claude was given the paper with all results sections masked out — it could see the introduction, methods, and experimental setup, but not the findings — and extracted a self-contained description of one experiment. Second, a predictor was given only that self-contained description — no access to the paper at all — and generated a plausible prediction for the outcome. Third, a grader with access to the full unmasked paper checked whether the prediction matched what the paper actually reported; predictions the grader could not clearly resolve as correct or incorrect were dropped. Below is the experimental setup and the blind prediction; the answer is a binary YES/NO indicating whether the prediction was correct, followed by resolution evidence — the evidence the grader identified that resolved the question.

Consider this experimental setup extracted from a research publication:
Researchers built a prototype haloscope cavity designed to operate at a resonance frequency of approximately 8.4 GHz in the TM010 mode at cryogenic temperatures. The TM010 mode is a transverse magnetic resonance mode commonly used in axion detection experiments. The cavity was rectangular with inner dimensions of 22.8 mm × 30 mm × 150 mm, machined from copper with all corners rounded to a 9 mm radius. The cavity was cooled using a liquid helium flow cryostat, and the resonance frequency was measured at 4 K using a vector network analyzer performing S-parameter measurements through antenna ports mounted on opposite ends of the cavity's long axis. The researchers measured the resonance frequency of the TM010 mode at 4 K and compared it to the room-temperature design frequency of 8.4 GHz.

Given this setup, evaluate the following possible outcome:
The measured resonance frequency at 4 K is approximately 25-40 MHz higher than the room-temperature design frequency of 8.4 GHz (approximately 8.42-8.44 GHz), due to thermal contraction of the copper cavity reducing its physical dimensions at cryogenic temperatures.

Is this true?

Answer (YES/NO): NO